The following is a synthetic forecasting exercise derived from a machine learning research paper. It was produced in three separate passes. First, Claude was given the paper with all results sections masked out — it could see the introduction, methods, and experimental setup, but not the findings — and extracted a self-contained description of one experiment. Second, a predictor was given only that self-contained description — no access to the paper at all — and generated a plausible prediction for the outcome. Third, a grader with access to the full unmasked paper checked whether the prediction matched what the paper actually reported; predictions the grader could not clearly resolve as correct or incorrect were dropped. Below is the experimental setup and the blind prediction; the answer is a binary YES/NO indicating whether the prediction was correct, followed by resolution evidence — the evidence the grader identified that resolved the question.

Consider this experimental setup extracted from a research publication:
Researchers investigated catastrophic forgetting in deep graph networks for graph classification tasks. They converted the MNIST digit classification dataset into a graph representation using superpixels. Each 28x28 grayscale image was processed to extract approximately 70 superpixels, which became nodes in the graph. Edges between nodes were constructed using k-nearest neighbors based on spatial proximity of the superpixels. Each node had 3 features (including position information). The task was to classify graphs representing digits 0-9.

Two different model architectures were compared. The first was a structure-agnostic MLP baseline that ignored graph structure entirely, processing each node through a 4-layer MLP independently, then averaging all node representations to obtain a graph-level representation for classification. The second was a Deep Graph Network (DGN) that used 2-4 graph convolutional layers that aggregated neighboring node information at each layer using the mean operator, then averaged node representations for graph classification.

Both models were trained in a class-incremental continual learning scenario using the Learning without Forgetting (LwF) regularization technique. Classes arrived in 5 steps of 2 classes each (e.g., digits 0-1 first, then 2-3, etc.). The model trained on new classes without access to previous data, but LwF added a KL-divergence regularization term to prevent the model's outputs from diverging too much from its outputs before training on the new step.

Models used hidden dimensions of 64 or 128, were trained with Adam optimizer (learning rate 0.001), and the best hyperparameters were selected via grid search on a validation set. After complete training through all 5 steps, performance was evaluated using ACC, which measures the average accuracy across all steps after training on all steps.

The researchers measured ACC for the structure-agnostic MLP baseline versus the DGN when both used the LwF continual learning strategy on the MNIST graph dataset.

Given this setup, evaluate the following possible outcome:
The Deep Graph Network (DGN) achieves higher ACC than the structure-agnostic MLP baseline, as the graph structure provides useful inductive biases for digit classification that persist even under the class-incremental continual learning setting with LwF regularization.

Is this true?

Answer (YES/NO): NO